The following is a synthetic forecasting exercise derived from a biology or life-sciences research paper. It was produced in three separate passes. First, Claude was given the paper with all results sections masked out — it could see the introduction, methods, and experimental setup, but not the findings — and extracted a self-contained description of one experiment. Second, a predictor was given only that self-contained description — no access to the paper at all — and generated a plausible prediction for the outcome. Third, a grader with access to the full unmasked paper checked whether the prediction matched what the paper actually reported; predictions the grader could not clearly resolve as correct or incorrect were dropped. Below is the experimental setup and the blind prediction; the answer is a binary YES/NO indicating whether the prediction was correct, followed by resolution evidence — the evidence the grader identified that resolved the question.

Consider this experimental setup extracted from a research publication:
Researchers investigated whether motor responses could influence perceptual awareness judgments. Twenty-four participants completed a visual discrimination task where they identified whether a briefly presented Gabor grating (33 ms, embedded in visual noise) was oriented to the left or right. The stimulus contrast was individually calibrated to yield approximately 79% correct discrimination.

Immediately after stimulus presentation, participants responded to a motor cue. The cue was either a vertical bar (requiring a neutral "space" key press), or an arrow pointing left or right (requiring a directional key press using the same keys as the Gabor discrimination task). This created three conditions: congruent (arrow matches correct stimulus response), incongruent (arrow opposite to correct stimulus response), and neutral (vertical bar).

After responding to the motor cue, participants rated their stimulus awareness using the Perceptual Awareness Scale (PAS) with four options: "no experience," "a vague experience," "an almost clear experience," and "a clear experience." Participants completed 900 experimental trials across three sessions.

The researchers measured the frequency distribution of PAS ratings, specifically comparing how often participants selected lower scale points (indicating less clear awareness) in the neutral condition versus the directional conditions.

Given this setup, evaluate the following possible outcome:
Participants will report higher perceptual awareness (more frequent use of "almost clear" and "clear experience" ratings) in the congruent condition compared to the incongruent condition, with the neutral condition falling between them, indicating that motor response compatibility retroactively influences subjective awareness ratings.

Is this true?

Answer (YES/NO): NO